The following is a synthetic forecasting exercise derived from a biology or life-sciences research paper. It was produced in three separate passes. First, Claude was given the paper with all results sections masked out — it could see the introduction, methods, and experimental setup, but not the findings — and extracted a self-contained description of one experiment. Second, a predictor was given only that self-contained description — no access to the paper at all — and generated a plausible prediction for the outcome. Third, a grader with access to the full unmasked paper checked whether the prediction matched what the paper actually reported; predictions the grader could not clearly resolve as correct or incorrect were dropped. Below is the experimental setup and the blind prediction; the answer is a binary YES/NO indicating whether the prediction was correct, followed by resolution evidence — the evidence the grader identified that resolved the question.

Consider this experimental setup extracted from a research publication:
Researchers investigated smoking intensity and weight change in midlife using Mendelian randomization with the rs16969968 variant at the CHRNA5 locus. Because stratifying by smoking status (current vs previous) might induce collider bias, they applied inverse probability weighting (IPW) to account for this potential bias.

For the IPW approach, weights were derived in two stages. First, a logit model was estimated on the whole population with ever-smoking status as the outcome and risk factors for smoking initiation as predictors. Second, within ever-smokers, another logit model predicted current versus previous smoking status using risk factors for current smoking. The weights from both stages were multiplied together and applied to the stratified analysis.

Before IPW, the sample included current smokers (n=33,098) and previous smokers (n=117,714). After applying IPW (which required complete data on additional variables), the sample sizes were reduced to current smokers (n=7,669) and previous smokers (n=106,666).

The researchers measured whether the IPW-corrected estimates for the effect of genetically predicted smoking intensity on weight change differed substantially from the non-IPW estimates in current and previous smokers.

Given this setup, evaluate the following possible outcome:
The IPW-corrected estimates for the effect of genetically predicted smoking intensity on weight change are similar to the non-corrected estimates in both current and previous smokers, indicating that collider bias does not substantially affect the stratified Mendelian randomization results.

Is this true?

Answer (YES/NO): YES